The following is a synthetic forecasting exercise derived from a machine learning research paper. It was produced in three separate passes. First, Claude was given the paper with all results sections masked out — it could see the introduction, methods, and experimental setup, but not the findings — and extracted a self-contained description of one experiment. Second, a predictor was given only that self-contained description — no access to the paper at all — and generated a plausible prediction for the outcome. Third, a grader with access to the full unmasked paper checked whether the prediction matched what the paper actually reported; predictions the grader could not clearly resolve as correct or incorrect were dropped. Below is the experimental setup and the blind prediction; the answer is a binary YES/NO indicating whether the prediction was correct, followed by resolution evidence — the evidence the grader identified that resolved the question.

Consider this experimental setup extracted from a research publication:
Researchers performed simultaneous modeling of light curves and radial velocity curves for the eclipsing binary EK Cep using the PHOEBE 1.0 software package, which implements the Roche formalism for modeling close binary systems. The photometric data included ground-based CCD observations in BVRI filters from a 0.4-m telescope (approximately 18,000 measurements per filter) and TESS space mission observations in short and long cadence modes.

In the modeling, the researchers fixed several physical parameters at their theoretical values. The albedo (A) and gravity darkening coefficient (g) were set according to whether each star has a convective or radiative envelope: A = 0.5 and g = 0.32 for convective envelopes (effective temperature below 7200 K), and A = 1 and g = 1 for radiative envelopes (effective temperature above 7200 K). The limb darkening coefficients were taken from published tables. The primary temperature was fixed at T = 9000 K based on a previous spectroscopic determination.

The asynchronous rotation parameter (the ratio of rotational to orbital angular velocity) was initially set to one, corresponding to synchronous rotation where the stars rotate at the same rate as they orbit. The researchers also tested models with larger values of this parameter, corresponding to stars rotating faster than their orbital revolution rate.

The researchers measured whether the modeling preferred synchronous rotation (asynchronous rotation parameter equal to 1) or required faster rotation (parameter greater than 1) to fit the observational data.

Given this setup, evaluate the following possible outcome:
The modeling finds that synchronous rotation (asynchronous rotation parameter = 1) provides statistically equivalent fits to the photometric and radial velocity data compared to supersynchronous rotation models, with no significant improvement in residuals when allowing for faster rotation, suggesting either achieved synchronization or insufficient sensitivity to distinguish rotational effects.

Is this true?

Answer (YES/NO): NO